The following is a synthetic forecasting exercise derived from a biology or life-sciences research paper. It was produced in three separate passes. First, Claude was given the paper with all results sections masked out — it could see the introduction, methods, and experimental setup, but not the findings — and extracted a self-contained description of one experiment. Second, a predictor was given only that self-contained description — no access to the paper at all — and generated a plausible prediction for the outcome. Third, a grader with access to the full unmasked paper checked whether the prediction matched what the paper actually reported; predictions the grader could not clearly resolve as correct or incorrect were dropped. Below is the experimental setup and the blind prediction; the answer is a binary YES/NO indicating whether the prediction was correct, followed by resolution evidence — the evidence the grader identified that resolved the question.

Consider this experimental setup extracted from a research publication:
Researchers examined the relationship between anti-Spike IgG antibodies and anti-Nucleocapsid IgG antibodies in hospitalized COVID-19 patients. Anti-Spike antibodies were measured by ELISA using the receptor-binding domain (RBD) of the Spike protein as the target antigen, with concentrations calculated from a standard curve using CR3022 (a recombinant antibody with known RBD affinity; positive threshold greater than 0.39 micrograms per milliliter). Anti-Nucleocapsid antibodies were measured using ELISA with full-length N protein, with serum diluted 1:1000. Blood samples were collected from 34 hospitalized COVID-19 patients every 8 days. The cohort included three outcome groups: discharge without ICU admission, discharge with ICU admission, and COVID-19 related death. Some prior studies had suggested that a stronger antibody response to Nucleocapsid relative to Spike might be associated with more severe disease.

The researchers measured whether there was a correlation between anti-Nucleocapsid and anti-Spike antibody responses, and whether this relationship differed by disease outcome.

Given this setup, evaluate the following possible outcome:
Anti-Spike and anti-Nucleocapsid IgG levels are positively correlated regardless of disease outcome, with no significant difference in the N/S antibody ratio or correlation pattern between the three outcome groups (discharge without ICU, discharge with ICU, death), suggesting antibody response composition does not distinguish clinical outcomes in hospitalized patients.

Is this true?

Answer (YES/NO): YES